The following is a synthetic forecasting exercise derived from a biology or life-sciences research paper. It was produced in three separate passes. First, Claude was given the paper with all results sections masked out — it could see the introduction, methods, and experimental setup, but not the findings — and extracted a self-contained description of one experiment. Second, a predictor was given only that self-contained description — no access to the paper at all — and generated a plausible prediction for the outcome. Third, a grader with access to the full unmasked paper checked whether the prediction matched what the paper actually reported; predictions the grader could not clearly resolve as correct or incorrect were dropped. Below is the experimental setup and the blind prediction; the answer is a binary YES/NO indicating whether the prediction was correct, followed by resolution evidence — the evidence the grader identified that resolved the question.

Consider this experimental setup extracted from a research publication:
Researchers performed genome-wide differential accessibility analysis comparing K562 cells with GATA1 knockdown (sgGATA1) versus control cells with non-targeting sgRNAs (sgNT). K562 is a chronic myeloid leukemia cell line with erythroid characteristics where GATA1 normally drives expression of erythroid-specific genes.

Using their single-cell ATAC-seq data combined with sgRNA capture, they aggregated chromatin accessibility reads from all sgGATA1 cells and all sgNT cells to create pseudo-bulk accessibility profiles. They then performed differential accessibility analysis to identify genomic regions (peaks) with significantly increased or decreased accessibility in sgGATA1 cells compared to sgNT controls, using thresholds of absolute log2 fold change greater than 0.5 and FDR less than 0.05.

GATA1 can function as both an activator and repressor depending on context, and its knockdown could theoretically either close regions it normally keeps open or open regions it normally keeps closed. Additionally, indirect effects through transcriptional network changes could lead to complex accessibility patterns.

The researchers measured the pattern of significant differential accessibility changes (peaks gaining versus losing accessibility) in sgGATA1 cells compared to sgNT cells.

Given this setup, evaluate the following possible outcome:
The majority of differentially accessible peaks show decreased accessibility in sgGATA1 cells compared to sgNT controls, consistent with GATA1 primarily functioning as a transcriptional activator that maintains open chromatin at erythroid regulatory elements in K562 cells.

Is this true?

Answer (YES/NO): NO